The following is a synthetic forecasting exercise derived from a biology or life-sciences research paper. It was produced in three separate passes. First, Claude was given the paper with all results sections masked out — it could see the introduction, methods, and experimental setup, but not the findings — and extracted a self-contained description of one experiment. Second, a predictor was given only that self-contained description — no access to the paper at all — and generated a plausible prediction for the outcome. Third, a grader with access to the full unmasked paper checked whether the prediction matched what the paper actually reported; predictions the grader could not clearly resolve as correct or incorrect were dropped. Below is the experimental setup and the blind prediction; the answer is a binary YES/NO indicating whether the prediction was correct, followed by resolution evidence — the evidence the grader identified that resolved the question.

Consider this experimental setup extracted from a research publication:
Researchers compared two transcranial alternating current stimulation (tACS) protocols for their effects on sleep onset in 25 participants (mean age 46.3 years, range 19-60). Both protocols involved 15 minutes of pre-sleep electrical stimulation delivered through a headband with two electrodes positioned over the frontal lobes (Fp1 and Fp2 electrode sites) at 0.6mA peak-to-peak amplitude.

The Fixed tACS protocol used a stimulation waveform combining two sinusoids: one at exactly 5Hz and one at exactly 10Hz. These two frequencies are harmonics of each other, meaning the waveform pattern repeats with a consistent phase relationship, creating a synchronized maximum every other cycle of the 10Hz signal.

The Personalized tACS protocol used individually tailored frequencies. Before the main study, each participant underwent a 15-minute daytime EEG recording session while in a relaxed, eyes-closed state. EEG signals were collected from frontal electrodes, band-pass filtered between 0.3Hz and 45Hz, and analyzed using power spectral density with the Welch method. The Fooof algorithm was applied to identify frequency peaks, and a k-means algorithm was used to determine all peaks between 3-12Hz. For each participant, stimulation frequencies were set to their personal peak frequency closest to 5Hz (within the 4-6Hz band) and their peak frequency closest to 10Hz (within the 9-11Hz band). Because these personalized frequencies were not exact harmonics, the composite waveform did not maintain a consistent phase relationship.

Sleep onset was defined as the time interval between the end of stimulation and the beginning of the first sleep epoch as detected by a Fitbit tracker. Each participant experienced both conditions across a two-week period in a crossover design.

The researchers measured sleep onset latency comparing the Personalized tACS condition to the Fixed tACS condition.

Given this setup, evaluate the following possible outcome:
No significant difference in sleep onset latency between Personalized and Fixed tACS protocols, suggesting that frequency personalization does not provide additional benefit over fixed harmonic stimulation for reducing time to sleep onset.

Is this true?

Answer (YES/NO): NO